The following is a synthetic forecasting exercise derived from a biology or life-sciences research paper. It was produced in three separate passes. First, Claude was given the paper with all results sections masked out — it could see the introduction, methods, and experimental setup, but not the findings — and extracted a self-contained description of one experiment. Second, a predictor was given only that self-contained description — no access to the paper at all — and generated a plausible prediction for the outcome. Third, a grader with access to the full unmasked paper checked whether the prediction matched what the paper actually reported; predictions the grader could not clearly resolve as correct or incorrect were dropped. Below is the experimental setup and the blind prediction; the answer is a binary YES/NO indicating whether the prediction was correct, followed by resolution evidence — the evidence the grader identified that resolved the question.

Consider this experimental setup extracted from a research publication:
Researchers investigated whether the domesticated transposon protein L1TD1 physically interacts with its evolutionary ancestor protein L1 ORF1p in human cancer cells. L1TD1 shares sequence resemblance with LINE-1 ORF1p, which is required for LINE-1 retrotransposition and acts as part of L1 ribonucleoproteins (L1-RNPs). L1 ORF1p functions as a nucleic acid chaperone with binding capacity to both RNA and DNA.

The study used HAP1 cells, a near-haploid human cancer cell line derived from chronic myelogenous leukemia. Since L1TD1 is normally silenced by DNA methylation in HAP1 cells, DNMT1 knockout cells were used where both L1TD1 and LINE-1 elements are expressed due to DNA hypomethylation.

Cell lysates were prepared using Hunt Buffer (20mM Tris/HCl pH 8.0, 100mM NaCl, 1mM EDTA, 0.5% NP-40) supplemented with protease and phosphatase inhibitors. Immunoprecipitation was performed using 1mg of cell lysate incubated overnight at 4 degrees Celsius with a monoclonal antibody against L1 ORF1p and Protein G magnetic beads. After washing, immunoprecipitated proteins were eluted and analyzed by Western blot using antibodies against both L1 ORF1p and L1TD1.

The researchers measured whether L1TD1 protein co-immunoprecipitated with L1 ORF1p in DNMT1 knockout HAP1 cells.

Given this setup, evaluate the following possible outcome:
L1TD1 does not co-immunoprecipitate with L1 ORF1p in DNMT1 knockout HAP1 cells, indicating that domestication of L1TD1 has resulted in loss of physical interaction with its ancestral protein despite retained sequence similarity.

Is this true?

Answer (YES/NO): NO